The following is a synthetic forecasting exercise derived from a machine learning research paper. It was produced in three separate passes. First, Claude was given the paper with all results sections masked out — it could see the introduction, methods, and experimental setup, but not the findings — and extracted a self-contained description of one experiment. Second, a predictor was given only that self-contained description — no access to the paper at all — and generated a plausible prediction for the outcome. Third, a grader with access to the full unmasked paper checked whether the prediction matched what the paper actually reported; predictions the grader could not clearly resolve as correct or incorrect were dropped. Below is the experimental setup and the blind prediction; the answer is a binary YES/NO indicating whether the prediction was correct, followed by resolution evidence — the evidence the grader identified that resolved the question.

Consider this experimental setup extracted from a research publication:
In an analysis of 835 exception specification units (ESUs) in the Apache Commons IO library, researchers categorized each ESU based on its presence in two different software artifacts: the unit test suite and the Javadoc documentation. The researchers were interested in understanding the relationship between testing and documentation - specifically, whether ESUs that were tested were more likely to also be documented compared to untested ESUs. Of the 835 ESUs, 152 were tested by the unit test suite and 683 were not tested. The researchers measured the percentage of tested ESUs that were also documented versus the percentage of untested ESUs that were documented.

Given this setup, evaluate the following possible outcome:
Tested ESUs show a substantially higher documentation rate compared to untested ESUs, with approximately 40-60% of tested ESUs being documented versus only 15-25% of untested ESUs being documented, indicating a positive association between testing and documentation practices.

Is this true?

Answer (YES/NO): NO